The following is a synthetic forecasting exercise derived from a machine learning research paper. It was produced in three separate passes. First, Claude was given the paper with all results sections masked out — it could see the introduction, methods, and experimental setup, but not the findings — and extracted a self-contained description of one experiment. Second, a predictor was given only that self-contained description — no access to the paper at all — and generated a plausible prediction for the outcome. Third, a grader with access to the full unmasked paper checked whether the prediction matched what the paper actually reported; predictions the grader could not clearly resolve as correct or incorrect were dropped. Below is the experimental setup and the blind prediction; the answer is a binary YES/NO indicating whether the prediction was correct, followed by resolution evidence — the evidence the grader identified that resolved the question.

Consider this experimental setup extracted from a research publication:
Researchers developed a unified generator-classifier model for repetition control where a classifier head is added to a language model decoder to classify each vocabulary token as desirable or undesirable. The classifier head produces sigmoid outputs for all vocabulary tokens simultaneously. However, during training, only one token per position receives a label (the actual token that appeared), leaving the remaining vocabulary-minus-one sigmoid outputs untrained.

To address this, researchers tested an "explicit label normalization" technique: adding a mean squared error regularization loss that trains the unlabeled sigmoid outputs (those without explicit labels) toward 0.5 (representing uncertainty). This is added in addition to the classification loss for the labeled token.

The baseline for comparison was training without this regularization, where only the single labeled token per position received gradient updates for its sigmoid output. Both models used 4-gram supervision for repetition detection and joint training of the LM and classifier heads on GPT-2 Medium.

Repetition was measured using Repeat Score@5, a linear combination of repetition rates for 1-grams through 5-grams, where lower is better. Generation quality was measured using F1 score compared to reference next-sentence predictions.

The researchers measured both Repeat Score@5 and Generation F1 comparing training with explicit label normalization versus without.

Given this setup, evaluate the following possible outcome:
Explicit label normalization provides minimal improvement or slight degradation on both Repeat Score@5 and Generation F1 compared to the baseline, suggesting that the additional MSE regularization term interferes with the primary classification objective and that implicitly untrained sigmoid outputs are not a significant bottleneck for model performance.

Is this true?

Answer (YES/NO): NO